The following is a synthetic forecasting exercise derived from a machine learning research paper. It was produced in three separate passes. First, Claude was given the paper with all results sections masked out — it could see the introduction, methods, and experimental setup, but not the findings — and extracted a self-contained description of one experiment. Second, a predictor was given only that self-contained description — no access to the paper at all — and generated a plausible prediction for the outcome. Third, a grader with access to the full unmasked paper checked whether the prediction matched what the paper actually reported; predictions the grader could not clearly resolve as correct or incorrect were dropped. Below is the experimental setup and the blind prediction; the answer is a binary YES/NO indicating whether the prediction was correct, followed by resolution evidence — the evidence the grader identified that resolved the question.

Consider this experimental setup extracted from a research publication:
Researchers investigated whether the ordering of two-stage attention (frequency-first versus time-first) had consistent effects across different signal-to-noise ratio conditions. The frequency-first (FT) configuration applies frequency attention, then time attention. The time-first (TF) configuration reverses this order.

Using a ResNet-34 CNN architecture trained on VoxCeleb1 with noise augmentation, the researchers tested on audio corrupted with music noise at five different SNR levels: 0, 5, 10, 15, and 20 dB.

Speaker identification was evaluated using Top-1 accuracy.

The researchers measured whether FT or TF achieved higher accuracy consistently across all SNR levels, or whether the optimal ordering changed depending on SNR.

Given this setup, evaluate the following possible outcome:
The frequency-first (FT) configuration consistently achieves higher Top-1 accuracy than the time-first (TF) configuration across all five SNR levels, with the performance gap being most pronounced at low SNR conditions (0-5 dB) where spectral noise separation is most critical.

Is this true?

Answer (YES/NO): NO